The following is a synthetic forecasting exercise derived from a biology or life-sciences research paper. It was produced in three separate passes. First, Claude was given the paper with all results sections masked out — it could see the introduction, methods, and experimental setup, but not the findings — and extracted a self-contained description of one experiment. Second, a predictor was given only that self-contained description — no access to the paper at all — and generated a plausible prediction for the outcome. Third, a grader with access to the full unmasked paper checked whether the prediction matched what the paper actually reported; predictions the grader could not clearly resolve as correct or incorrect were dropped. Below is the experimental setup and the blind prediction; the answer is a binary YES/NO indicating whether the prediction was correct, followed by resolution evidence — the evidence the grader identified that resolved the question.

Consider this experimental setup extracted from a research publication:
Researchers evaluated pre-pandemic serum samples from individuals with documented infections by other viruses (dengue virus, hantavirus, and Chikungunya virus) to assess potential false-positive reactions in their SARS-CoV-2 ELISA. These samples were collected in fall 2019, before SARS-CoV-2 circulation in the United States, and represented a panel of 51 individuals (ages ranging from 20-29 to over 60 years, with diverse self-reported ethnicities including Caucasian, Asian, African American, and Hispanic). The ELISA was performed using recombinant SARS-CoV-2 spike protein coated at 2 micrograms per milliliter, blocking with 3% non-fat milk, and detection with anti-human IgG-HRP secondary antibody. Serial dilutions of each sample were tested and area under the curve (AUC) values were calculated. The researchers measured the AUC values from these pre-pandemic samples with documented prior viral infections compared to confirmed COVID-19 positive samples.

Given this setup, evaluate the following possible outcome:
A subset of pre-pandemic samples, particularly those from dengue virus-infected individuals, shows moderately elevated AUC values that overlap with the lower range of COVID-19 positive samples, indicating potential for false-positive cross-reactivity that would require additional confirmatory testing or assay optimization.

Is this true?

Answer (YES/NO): NO